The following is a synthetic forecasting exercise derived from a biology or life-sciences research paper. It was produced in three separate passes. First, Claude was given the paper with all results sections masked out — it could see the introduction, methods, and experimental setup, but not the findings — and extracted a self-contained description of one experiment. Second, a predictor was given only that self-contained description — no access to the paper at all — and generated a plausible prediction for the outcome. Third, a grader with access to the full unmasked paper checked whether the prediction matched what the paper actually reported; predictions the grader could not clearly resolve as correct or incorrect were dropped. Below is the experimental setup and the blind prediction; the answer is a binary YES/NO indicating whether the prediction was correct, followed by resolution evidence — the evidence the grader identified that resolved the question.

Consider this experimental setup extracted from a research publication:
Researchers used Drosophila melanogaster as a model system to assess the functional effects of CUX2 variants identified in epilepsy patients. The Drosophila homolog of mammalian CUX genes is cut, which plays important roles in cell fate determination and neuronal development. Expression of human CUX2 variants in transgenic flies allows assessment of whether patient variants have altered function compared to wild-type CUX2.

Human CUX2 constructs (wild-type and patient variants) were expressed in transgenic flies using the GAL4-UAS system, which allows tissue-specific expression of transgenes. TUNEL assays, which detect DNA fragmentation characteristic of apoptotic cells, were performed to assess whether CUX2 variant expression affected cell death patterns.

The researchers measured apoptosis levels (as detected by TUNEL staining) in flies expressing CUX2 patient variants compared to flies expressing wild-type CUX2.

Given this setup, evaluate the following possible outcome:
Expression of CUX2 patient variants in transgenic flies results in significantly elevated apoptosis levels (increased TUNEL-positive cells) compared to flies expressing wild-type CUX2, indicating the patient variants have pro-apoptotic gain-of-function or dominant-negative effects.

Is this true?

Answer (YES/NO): NO